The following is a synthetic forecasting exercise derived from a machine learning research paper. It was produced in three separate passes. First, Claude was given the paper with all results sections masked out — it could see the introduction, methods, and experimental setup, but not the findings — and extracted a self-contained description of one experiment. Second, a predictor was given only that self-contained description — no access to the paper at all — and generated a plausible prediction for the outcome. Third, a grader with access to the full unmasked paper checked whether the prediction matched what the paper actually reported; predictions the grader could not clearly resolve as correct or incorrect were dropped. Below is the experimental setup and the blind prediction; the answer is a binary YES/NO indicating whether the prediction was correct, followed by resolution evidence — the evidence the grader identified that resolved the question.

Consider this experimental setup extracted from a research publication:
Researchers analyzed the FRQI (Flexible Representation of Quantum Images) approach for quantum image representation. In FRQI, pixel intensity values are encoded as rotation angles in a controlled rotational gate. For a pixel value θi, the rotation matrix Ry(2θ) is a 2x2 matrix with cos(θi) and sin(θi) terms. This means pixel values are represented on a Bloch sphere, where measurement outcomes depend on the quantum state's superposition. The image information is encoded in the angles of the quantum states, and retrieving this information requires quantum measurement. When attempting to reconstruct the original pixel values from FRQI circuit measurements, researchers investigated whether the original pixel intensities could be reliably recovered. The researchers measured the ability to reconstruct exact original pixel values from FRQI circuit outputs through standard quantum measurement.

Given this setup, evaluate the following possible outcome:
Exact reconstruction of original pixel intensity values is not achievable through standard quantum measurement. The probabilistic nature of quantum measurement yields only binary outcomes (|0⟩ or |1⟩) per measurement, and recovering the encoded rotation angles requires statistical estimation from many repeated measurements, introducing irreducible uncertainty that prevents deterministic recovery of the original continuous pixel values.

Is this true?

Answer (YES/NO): YES